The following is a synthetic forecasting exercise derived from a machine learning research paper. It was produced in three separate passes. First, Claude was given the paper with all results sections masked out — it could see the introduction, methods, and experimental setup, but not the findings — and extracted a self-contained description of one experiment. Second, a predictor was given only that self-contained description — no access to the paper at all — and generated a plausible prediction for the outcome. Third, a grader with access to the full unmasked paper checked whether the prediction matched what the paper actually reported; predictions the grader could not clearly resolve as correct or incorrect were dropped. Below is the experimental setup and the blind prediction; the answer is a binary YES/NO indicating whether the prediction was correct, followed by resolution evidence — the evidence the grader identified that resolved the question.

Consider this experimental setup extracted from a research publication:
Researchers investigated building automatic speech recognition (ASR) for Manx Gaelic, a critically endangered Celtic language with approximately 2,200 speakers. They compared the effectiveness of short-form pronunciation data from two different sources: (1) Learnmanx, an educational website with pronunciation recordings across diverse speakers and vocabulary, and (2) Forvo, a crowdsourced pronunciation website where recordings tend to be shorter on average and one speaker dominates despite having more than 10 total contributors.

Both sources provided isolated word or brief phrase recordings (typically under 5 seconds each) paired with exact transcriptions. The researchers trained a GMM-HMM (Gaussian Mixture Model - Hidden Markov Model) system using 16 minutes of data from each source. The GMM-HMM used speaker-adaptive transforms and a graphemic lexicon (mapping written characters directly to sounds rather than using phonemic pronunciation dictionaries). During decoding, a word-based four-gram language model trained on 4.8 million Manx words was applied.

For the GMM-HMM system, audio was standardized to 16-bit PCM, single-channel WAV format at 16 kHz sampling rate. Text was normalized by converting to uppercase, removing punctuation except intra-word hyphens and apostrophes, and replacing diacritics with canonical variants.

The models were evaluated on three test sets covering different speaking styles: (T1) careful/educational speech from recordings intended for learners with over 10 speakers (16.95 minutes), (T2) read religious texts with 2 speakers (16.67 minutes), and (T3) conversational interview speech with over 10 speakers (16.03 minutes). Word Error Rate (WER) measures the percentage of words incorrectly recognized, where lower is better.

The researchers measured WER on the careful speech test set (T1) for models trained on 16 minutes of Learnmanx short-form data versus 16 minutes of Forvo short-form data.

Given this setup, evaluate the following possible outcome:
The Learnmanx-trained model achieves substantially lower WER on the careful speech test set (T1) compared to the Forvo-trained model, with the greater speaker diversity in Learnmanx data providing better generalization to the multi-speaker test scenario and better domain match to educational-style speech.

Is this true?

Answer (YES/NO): YES